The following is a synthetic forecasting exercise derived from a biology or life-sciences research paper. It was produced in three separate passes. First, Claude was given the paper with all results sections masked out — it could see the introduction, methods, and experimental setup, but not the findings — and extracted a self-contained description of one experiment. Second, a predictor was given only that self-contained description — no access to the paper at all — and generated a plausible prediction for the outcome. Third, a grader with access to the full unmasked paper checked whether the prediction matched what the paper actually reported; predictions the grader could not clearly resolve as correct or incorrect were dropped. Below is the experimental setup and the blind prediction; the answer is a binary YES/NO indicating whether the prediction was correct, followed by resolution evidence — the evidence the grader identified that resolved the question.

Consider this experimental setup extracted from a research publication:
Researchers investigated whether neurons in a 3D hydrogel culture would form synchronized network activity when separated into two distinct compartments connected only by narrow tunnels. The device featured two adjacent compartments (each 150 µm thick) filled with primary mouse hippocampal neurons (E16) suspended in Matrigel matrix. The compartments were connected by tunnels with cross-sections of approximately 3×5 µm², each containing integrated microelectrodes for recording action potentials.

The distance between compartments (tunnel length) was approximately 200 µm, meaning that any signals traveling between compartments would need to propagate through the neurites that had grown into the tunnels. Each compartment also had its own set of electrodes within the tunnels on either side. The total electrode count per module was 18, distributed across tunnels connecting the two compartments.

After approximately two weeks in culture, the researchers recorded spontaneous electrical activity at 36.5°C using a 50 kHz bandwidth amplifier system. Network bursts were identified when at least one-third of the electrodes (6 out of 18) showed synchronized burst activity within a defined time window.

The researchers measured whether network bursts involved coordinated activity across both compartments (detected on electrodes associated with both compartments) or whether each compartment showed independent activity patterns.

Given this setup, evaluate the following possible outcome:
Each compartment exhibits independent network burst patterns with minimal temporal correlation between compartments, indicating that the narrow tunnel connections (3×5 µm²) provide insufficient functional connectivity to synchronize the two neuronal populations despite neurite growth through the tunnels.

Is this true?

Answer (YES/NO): NO